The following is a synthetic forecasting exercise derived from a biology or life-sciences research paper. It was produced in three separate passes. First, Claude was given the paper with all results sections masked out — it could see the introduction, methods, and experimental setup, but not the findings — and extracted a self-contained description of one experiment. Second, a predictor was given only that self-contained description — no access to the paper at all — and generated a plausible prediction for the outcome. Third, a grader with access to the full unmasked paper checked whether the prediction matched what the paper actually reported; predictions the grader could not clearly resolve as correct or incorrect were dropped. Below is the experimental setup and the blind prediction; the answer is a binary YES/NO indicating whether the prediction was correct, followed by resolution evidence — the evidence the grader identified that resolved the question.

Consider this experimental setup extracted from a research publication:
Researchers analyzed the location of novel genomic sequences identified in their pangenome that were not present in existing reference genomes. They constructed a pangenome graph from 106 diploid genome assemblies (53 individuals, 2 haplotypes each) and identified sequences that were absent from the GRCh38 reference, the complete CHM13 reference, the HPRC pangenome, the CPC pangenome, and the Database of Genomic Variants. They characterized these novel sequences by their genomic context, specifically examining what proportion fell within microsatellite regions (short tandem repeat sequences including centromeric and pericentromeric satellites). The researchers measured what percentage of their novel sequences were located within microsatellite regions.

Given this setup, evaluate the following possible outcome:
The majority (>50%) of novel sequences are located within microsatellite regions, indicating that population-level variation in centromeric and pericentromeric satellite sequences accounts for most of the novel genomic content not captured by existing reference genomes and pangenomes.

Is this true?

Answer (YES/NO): NO